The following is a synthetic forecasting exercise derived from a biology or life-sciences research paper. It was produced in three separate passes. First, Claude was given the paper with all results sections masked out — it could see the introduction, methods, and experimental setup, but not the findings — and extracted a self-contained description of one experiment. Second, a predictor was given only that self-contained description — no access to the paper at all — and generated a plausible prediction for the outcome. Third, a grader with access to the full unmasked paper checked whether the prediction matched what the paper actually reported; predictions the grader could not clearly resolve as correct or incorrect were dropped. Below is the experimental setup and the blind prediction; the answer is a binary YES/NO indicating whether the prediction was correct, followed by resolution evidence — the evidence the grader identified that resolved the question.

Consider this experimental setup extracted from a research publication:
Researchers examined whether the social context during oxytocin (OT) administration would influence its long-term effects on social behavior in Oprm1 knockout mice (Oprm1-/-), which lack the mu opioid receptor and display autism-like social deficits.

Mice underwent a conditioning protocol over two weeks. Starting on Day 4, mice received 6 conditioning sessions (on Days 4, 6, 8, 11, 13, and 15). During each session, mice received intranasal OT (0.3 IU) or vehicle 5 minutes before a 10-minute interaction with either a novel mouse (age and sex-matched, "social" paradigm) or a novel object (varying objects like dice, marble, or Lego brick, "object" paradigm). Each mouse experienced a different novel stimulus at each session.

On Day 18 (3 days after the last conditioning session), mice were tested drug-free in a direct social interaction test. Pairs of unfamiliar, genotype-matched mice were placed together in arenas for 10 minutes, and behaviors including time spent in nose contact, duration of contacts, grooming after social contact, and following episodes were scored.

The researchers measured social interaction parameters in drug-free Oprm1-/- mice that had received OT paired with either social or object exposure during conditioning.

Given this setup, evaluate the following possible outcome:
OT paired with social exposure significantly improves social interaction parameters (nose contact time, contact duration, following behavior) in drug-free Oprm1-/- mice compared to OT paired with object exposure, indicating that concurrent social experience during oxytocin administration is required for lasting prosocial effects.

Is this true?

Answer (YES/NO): YES